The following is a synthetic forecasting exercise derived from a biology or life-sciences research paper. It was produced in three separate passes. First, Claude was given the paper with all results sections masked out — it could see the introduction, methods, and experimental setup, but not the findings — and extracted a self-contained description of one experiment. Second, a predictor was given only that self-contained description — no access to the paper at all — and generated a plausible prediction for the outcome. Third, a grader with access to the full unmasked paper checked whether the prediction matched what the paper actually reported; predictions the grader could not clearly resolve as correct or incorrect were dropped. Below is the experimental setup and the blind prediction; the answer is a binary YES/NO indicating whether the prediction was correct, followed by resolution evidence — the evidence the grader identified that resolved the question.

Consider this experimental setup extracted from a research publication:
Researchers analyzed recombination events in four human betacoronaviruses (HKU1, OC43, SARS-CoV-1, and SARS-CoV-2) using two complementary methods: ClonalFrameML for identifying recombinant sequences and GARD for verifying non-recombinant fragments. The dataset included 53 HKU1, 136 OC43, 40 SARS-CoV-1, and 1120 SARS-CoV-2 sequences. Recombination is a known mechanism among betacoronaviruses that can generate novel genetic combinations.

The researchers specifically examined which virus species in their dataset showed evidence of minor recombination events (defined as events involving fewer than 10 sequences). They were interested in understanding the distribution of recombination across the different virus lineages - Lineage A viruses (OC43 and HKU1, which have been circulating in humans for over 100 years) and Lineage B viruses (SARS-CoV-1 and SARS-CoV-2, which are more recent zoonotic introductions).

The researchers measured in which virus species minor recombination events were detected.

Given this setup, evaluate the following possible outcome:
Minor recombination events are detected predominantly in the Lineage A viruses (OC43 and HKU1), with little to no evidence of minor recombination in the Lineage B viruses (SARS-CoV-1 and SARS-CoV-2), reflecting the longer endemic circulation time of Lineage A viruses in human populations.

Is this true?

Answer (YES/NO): NO